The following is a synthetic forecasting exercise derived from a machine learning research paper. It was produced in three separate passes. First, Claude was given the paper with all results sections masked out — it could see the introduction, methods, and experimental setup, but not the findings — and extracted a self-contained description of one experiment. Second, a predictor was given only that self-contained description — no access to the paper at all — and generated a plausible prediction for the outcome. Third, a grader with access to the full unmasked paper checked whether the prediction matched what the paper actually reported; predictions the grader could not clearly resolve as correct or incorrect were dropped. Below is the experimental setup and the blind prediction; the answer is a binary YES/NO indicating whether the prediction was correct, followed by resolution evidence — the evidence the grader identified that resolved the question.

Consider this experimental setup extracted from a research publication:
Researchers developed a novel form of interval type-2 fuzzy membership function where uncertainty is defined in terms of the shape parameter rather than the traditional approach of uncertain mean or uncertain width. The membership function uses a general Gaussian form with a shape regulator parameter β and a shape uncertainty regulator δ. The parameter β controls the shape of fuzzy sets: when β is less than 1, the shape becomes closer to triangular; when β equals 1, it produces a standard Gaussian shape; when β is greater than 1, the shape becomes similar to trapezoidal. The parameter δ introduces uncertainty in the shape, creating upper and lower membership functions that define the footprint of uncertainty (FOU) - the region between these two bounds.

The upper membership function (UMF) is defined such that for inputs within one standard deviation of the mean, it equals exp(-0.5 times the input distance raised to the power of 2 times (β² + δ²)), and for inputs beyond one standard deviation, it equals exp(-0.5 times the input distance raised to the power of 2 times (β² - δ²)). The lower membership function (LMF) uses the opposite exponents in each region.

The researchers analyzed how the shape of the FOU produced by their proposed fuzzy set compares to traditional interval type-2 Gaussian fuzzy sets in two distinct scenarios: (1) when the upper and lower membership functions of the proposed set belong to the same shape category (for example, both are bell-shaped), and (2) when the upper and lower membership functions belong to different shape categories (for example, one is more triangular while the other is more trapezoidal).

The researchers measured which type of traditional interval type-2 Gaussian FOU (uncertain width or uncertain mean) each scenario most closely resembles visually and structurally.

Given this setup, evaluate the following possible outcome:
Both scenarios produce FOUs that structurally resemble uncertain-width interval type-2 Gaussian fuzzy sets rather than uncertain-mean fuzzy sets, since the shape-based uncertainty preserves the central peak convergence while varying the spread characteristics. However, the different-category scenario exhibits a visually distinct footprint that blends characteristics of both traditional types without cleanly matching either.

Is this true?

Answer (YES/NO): NO